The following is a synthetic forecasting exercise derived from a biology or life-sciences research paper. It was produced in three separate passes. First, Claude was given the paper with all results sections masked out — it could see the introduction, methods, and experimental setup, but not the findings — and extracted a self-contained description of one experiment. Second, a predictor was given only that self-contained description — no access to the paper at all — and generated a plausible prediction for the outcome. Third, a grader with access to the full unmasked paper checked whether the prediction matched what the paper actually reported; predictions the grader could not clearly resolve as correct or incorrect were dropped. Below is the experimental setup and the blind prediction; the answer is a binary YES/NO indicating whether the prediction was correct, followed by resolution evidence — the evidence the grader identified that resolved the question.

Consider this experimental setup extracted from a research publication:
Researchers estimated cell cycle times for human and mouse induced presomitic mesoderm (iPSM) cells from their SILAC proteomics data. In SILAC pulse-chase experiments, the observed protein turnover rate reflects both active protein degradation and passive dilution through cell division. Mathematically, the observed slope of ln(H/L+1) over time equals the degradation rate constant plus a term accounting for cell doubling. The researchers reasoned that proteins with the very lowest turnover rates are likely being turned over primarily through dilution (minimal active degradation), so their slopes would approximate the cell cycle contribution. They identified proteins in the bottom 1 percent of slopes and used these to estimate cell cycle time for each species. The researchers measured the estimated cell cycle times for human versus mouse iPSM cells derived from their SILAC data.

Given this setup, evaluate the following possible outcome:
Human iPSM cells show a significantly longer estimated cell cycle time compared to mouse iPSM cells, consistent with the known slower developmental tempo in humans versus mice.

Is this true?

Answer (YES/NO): YES